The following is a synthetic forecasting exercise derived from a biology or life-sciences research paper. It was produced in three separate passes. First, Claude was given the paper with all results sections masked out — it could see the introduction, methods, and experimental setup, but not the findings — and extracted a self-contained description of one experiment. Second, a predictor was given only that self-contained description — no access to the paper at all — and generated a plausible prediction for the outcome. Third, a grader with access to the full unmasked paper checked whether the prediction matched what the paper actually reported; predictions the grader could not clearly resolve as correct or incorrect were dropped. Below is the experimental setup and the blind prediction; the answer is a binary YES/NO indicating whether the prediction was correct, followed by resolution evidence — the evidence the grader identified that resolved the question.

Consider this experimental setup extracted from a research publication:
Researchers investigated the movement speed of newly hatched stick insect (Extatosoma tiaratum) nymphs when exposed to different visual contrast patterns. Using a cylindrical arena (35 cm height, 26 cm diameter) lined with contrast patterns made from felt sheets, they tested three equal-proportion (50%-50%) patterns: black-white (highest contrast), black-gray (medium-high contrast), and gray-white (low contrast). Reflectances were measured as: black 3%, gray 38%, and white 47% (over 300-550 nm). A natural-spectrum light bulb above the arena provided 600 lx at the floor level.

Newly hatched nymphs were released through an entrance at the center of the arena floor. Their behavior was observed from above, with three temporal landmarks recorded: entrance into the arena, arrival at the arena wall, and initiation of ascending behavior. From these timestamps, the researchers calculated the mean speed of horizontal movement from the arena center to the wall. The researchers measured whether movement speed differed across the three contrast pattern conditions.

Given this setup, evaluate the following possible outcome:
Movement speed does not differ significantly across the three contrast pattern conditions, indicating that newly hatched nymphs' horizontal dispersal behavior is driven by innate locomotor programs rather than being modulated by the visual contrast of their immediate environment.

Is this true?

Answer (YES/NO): NO